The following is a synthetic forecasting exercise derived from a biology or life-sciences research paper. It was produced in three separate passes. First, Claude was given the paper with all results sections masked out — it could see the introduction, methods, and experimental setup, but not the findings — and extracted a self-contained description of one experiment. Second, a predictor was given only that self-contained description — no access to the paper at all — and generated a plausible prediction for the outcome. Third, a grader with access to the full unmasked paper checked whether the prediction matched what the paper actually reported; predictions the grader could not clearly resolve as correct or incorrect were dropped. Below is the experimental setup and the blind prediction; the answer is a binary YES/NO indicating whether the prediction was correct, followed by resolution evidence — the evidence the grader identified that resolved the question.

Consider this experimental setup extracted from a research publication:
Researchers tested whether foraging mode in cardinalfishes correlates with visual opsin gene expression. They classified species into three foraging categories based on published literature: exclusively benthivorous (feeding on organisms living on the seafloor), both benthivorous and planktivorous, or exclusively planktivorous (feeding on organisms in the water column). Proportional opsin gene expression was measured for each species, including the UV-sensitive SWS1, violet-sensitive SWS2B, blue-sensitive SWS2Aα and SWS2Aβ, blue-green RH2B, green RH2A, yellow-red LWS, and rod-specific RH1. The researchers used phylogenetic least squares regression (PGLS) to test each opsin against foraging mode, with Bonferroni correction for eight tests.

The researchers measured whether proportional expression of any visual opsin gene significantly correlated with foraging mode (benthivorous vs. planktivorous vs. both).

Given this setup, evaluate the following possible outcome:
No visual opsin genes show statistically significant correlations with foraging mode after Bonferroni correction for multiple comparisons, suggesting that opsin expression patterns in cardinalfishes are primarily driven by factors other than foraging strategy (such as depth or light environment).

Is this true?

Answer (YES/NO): YES